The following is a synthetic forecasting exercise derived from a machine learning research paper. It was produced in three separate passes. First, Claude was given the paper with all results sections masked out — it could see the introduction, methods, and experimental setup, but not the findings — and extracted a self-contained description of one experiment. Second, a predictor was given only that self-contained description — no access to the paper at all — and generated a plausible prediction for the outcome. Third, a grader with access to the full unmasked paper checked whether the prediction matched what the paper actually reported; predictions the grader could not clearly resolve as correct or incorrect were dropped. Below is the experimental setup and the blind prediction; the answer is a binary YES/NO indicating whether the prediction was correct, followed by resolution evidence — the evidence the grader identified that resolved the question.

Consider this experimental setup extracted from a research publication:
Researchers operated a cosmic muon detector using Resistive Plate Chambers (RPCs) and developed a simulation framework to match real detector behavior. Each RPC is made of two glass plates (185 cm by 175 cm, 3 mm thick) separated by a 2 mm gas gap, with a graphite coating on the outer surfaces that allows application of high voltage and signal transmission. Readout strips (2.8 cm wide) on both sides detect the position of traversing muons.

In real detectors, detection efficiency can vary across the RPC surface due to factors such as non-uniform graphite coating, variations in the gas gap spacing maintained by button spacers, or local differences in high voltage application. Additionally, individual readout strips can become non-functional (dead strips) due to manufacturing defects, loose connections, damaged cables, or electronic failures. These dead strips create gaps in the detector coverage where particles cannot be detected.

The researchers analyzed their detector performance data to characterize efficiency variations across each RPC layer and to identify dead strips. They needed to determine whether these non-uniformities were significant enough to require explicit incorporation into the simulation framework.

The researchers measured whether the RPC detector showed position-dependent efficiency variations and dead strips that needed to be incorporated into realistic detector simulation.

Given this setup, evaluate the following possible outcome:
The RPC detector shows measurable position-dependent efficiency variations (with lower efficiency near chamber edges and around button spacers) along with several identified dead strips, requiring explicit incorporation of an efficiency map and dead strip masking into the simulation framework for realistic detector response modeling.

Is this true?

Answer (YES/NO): YES